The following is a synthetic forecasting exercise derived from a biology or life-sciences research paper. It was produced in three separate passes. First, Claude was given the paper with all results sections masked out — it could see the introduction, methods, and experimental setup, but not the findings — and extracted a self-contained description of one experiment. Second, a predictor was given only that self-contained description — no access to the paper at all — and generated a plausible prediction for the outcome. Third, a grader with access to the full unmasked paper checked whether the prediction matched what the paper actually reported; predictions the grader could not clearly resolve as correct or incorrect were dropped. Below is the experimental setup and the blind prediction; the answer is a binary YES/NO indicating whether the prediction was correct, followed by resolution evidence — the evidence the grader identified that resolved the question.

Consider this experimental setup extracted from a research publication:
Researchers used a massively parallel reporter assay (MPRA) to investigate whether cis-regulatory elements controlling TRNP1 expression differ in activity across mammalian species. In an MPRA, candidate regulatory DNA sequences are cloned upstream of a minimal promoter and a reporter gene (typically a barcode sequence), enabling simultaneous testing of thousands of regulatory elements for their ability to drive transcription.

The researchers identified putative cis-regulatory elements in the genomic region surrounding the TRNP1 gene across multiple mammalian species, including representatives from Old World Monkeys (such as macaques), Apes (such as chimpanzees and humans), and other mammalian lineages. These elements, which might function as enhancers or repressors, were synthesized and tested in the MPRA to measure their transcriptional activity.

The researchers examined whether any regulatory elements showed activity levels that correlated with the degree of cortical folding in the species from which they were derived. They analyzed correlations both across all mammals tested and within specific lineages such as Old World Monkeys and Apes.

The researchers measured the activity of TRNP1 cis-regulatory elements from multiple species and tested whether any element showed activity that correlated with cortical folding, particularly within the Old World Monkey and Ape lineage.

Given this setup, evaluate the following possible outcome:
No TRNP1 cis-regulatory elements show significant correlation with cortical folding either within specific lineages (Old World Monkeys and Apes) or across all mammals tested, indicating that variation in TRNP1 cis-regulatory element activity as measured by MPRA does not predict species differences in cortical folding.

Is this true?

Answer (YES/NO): NO